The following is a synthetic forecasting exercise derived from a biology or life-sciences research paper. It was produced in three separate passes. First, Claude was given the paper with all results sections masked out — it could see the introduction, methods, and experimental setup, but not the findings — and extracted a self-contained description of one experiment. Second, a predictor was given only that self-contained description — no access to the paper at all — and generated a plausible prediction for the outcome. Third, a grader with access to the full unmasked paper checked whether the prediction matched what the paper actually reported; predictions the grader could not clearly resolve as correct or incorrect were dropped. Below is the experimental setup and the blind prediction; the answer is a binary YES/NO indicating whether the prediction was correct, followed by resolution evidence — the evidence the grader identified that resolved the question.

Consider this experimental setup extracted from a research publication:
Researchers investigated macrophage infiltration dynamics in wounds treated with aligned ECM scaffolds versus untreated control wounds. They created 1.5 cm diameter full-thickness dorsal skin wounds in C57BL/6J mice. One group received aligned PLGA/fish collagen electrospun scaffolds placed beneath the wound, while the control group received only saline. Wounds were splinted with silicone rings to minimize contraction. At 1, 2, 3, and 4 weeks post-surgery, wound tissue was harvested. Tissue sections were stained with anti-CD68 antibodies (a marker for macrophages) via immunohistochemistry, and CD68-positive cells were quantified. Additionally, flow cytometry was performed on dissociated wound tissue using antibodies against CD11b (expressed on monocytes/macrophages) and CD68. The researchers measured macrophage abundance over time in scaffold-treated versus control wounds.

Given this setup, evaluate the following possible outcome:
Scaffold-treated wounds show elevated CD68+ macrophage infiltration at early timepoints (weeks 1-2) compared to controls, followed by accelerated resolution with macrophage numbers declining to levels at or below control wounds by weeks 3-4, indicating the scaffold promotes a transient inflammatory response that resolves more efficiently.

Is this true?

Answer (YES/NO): NO